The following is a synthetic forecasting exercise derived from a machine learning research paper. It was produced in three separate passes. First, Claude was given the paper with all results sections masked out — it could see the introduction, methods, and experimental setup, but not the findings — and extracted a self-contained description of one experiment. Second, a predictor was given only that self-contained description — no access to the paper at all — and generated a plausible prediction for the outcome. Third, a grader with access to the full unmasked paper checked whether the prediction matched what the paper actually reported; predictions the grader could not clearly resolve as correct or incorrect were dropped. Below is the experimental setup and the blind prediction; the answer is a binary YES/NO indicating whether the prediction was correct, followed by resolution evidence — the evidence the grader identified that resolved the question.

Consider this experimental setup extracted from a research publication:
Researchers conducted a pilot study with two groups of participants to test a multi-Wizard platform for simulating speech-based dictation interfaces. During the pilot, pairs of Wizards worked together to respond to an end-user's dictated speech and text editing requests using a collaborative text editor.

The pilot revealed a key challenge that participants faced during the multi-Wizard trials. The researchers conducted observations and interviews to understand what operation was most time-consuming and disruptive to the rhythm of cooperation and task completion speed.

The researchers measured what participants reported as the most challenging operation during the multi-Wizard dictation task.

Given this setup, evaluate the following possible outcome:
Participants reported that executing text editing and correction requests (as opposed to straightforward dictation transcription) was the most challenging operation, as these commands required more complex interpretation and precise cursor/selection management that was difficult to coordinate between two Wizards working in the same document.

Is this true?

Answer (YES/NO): NO